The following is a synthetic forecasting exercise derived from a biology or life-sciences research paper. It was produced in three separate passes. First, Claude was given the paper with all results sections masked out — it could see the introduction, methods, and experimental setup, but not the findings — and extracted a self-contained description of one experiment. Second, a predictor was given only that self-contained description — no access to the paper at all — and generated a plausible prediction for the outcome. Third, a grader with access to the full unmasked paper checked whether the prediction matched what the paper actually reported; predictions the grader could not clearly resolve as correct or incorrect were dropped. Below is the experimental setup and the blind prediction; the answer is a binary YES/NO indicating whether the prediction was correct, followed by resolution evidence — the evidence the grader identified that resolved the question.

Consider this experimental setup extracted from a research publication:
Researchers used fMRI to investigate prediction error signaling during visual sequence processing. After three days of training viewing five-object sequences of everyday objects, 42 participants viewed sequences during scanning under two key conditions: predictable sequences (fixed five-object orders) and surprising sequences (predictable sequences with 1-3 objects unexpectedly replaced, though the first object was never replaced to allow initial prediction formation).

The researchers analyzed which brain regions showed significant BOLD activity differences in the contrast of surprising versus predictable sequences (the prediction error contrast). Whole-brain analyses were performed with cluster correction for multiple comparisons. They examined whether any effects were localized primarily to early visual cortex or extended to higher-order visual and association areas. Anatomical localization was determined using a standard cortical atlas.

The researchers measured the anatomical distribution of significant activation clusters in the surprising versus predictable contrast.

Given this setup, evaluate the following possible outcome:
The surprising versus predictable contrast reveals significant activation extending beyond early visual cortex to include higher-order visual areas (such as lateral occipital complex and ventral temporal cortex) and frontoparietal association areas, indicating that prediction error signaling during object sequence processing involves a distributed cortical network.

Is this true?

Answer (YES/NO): NO